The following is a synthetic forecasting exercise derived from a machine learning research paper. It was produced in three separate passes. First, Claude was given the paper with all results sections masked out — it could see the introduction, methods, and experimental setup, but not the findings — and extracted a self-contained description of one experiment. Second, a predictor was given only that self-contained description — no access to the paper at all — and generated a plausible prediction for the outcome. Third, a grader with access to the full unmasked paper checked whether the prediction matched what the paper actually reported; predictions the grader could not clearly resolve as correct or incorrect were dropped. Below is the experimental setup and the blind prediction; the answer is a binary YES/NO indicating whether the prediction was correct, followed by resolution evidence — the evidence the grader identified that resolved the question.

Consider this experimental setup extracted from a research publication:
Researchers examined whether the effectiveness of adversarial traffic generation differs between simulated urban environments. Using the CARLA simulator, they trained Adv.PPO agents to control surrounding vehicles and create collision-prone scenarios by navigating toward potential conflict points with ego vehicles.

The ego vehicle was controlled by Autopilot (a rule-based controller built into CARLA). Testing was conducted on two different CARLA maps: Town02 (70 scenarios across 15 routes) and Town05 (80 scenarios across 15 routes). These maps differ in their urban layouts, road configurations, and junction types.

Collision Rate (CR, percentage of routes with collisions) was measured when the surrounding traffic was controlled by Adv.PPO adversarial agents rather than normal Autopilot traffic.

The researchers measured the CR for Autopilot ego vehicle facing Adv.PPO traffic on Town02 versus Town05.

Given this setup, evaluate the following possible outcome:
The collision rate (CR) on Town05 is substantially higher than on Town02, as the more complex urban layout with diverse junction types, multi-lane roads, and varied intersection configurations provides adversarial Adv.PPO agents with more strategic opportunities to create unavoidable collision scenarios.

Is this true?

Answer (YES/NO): NO